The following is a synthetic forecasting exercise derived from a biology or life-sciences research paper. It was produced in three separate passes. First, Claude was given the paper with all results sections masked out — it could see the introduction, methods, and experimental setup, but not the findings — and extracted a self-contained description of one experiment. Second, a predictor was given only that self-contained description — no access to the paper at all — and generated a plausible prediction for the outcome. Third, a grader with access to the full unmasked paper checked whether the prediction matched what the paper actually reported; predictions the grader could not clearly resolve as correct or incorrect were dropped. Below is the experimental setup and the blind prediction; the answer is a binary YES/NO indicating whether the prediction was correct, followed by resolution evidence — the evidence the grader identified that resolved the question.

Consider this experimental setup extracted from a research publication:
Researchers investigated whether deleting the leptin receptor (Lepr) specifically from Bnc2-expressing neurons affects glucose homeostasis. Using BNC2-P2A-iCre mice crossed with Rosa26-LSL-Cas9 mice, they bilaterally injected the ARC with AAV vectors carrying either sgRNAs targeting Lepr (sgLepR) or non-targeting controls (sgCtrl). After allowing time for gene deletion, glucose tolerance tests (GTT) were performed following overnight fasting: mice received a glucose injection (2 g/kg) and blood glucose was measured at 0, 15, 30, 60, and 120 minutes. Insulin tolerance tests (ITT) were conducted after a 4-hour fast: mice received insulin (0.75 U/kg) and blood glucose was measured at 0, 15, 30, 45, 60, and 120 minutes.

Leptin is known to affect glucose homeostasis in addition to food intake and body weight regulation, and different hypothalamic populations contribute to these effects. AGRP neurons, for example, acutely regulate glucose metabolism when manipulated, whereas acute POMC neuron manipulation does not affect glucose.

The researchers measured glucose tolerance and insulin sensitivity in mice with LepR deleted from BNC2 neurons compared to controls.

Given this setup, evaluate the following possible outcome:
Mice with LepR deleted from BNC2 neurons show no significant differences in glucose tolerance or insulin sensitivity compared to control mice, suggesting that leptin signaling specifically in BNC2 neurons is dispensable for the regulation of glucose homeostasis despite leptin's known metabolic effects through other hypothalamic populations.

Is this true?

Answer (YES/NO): NO